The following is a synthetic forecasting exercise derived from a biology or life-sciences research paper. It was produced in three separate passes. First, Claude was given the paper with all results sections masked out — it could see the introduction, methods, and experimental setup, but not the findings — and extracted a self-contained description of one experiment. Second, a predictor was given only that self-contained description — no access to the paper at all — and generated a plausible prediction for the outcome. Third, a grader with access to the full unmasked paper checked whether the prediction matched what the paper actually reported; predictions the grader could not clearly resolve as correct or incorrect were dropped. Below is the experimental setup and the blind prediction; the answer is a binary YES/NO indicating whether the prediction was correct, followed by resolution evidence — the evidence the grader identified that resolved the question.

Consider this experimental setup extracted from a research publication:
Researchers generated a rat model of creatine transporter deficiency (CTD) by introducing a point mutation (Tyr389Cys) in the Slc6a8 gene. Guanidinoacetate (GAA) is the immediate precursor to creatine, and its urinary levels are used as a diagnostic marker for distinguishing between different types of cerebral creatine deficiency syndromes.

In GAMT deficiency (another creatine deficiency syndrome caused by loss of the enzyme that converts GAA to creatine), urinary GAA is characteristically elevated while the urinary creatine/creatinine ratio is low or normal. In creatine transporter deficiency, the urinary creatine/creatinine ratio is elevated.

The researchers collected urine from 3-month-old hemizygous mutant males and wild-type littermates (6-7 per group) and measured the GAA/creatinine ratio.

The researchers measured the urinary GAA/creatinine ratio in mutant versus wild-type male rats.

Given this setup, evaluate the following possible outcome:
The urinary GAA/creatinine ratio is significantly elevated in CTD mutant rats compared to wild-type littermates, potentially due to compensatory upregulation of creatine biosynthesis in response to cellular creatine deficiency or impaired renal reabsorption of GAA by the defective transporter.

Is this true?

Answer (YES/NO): YES